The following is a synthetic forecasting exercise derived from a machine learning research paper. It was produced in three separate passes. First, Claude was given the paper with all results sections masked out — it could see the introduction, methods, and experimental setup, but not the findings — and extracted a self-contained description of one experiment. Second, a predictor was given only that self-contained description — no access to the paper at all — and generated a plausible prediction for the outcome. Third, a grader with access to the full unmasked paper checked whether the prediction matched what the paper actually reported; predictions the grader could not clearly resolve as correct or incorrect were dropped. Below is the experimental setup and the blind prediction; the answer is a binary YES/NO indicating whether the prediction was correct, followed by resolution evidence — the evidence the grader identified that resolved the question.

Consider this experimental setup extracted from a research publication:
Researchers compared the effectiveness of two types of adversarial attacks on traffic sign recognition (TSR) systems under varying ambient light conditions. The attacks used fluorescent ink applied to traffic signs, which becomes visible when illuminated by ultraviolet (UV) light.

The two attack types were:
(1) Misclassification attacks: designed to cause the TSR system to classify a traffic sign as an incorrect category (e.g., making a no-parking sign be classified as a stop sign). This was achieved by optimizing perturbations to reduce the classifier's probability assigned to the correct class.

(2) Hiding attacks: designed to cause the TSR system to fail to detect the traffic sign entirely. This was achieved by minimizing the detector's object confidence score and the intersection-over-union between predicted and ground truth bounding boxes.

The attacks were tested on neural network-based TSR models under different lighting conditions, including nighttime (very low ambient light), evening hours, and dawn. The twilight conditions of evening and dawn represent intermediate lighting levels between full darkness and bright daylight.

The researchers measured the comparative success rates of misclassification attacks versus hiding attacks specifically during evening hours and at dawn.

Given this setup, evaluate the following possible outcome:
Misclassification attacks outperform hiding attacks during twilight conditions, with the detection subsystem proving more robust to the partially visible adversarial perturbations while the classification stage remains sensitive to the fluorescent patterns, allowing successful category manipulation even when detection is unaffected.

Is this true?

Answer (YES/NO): YES